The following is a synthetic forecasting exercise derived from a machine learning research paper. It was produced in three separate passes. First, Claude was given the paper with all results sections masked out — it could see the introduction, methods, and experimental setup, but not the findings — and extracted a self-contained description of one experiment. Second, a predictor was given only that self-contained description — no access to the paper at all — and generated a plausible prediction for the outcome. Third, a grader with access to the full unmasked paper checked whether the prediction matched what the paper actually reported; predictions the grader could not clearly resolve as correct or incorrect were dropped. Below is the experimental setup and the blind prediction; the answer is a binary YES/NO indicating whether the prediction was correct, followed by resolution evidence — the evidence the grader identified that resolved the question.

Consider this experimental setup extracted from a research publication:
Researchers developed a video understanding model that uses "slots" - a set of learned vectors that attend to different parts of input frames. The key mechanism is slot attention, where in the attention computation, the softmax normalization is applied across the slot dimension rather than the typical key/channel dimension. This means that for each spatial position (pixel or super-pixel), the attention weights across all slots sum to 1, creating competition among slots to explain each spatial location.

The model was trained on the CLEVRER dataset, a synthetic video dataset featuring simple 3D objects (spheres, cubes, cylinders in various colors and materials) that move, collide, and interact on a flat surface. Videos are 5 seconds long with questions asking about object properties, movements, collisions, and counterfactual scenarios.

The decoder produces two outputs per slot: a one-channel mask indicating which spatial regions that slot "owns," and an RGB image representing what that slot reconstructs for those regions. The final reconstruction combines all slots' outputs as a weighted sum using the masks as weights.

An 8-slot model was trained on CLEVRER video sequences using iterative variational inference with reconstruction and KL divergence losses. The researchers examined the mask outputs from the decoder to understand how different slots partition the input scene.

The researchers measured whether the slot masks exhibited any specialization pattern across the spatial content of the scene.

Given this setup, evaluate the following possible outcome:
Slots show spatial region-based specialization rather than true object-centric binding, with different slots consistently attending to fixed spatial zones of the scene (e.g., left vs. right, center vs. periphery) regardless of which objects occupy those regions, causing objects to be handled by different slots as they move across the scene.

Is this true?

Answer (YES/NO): NO